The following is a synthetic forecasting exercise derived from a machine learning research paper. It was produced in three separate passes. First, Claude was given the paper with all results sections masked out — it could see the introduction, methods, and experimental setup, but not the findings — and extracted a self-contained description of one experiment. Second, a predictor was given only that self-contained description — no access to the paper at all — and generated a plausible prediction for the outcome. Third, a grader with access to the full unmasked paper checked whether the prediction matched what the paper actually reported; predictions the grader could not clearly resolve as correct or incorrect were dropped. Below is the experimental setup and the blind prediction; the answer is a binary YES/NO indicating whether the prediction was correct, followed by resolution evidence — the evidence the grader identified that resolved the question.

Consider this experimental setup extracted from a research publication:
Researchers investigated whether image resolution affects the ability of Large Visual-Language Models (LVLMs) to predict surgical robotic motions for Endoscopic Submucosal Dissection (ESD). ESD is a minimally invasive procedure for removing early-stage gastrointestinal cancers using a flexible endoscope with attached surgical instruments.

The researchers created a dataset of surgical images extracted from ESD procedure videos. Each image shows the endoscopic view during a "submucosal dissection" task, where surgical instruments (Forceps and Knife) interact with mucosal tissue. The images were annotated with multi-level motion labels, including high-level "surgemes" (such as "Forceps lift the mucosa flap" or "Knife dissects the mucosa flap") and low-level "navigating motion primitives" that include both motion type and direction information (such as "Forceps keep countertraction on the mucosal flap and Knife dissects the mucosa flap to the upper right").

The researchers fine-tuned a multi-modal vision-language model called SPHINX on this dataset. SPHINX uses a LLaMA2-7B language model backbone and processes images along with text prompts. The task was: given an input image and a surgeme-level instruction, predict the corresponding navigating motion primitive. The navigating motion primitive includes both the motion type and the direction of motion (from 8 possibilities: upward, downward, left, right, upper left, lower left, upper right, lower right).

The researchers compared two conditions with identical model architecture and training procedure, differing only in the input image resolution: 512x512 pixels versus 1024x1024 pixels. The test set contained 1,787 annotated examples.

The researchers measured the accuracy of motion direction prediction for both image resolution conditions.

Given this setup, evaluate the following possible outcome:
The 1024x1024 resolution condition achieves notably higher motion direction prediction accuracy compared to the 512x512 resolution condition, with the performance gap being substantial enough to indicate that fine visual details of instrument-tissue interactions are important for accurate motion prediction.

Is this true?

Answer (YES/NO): YES